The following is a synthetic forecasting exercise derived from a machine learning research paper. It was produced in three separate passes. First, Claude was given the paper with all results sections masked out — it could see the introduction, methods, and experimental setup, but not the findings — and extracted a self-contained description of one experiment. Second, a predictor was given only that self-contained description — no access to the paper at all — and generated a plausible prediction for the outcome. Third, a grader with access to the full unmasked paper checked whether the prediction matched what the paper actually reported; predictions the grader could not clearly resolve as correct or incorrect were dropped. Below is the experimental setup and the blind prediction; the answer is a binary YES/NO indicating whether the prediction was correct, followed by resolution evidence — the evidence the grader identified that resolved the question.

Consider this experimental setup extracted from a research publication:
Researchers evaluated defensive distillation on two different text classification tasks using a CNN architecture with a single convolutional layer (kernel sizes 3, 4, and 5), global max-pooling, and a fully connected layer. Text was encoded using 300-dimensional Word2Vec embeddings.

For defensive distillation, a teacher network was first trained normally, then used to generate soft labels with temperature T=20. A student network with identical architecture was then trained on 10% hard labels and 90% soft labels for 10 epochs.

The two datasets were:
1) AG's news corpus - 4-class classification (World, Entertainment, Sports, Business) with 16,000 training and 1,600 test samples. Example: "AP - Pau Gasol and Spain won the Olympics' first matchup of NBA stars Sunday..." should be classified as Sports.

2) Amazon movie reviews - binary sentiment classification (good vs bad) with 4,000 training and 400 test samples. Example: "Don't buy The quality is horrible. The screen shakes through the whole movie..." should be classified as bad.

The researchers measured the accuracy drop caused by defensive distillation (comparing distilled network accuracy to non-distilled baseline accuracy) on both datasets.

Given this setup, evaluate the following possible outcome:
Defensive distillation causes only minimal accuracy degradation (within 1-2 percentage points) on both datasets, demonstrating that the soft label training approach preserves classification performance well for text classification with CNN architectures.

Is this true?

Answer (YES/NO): NO